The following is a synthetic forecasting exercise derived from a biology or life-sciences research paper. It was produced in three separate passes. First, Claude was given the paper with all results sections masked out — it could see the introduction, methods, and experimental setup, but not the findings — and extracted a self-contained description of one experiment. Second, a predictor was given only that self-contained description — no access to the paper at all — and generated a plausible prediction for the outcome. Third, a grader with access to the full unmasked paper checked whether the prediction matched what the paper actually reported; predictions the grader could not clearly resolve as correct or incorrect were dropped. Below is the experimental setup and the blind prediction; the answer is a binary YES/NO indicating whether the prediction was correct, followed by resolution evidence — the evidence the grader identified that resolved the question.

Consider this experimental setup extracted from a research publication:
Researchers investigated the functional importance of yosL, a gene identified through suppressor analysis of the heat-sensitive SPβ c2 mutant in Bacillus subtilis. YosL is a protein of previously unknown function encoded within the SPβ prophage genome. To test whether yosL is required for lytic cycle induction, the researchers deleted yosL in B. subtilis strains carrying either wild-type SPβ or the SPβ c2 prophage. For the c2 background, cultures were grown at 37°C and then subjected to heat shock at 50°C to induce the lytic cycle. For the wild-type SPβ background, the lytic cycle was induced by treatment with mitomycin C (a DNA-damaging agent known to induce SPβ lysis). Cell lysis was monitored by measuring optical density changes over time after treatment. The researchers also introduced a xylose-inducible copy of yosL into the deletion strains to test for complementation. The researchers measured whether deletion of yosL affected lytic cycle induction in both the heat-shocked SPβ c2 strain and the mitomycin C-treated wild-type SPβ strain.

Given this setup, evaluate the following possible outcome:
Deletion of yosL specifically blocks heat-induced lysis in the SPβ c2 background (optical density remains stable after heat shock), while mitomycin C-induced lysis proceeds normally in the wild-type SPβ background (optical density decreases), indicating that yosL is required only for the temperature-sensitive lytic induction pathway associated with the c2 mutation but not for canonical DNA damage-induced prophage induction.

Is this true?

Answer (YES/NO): NO